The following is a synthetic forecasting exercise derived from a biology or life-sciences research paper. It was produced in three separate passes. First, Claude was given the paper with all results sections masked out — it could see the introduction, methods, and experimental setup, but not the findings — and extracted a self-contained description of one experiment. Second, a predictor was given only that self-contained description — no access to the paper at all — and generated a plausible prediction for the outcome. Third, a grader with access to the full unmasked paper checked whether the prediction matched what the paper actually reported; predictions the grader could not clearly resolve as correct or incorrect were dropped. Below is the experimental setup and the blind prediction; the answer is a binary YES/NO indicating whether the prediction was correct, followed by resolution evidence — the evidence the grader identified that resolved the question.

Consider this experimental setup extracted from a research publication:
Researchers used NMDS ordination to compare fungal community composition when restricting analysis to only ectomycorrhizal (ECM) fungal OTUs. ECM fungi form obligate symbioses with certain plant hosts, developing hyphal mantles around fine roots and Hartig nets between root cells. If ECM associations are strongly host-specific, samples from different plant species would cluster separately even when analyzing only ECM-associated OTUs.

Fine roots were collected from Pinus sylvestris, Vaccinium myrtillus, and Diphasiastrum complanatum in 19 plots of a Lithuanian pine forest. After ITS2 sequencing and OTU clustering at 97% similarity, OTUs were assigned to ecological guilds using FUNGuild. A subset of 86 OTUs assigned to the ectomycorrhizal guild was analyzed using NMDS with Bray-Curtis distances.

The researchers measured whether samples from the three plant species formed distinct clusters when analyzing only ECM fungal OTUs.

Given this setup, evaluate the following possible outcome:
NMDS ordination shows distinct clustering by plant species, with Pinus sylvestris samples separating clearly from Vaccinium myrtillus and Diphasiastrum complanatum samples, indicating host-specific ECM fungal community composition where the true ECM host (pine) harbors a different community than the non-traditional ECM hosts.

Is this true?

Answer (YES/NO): NO